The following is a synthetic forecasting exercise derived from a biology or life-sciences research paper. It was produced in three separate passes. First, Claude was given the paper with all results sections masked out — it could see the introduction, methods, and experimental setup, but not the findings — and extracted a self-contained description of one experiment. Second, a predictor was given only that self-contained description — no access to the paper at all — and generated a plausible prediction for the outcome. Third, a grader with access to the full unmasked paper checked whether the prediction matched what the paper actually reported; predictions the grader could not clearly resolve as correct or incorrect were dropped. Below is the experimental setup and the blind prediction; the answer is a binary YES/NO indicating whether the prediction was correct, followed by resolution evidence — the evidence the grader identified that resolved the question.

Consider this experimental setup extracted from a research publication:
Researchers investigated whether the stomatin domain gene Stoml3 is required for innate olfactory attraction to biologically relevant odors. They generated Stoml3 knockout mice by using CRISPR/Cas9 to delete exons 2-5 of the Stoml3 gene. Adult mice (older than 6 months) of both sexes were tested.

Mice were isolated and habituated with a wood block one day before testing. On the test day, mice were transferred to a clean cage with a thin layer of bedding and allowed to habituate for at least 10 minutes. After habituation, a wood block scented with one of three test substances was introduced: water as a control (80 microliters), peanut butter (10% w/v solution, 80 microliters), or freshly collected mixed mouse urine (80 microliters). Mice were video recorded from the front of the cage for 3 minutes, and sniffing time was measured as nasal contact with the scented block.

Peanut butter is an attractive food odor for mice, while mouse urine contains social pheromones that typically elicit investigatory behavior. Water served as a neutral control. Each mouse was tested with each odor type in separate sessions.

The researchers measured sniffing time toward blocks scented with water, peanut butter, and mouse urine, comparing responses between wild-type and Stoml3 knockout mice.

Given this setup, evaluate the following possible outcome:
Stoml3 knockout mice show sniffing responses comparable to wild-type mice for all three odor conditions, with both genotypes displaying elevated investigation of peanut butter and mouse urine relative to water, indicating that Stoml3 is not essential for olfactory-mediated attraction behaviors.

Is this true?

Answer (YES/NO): YES